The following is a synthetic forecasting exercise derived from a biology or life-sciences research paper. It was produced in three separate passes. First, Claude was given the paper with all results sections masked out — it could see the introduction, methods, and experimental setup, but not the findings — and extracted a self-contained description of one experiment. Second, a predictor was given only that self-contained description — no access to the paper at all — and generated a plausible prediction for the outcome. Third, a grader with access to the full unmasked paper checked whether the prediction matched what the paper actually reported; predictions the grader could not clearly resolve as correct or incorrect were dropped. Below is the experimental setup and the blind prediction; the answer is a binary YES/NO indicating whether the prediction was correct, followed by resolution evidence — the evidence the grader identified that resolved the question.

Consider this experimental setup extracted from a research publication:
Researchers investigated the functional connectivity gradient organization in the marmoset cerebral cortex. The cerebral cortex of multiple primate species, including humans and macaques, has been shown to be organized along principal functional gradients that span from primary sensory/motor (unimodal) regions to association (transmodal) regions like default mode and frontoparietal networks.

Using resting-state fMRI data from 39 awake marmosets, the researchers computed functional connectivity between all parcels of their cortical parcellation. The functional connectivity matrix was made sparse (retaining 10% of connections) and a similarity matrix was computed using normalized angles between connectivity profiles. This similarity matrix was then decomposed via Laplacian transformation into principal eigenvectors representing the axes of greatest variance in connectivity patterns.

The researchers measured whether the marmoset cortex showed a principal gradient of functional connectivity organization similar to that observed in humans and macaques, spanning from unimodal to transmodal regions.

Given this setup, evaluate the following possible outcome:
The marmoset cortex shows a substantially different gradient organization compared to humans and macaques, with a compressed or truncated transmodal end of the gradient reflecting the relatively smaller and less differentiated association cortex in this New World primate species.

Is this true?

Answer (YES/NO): NO